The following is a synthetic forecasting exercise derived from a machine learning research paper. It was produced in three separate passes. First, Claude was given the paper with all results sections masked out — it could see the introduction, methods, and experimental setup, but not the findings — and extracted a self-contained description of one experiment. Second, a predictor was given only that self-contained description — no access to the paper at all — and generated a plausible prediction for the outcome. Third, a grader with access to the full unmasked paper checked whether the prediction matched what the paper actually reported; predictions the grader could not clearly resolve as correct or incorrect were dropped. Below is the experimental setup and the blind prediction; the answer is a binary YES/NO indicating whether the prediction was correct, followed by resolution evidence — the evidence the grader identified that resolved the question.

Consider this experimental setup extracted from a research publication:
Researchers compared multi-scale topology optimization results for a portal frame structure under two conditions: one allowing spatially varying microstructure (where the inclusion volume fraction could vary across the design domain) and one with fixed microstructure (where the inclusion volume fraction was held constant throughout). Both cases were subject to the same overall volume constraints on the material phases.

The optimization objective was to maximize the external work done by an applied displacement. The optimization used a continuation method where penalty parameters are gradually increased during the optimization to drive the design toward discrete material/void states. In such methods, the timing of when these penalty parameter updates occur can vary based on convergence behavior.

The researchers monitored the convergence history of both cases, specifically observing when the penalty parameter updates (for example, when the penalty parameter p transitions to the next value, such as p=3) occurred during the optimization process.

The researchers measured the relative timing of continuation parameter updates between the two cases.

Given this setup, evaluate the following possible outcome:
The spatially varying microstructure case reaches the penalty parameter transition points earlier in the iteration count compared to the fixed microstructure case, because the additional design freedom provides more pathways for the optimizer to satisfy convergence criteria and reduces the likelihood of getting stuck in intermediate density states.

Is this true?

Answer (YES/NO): YES